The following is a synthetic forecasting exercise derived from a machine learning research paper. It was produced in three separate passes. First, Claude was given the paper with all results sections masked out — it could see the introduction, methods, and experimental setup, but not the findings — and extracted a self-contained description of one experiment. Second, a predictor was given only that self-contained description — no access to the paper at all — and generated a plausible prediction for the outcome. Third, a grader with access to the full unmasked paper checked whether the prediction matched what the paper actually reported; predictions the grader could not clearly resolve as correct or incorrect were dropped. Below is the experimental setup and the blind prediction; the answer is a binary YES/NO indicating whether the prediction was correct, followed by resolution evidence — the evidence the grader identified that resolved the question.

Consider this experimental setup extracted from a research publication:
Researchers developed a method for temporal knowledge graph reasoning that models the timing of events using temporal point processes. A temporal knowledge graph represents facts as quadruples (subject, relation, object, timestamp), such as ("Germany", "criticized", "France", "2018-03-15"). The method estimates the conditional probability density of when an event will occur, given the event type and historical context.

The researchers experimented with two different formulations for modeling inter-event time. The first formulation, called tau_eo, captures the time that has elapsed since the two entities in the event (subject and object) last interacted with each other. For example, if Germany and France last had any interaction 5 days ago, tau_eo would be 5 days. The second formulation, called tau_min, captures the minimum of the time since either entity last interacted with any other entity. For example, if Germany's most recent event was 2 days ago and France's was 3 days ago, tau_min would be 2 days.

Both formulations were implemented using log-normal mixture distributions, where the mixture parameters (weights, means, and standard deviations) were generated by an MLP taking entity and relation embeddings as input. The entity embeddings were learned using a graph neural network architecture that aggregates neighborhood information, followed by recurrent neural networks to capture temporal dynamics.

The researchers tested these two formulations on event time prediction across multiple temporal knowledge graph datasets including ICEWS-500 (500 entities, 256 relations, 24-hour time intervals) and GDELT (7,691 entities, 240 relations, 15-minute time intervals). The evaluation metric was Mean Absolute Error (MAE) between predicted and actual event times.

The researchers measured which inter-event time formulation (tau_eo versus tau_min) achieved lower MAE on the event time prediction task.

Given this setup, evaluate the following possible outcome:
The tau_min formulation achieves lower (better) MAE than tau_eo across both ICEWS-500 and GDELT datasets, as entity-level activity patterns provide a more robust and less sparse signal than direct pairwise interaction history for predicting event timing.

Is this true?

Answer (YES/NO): YES